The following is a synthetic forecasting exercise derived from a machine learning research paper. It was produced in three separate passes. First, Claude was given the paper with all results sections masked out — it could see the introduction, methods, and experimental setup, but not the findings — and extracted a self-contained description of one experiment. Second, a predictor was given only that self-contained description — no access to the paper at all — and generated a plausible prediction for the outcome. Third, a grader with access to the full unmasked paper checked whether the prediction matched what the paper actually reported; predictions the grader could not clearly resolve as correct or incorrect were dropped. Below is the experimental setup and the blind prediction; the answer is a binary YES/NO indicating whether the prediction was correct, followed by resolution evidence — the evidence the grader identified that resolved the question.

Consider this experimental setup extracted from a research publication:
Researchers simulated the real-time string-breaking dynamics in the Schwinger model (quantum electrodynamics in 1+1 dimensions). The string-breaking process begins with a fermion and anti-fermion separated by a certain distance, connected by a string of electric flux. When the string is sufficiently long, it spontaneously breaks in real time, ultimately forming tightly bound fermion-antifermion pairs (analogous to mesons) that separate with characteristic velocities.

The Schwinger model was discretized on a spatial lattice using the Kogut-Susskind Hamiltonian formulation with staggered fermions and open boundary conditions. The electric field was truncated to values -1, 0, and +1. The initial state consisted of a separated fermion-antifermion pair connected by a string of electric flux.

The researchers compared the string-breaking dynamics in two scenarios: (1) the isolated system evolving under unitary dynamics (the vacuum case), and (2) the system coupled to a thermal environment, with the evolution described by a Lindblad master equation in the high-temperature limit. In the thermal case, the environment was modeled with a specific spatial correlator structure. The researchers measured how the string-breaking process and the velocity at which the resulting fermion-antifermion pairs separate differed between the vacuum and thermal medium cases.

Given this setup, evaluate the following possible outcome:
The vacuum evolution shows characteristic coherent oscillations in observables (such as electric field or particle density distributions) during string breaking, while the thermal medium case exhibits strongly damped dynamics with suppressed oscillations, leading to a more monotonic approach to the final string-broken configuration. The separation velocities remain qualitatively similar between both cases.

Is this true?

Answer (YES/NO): NO